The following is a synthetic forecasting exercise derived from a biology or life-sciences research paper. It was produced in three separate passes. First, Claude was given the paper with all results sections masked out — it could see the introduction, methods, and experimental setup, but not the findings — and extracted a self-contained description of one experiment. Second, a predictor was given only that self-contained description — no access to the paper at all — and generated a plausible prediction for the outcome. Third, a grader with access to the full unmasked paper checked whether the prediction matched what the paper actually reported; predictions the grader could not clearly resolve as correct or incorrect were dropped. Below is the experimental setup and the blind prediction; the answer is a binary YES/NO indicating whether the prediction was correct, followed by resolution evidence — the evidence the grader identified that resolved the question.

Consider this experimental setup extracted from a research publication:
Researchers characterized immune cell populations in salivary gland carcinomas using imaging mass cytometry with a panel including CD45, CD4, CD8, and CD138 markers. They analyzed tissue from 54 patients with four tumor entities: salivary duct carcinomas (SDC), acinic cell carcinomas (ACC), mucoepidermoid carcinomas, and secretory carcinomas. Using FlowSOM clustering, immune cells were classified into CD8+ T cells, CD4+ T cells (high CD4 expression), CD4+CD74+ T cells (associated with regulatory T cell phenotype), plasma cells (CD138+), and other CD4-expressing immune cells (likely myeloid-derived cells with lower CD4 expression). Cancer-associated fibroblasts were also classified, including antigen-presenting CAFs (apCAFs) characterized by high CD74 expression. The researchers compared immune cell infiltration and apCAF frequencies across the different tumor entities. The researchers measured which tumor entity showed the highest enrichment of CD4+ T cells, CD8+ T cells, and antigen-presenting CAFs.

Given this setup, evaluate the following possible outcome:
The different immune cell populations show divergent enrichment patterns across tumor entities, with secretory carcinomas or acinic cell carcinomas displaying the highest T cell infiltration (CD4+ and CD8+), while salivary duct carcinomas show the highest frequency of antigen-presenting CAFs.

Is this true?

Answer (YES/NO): NO